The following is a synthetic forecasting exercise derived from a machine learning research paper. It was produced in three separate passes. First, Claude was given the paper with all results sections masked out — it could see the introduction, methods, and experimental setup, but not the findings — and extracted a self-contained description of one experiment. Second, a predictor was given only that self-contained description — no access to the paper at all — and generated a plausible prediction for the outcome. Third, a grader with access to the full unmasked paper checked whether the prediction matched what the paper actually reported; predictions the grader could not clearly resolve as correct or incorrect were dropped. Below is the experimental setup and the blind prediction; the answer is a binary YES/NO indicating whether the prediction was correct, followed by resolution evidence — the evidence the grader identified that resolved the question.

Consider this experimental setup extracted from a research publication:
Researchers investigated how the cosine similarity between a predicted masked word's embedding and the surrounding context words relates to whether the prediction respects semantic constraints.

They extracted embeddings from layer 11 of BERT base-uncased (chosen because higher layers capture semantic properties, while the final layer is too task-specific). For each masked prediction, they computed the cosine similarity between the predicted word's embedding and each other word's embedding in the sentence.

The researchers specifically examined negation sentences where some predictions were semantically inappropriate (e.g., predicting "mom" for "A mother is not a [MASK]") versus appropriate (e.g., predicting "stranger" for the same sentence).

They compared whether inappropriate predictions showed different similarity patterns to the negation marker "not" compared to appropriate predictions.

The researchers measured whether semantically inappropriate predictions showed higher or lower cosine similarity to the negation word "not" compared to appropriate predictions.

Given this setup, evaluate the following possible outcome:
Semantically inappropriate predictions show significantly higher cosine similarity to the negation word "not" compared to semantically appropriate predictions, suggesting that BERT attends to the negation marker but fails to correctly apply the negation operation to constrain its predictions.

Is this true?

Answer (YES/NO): NO